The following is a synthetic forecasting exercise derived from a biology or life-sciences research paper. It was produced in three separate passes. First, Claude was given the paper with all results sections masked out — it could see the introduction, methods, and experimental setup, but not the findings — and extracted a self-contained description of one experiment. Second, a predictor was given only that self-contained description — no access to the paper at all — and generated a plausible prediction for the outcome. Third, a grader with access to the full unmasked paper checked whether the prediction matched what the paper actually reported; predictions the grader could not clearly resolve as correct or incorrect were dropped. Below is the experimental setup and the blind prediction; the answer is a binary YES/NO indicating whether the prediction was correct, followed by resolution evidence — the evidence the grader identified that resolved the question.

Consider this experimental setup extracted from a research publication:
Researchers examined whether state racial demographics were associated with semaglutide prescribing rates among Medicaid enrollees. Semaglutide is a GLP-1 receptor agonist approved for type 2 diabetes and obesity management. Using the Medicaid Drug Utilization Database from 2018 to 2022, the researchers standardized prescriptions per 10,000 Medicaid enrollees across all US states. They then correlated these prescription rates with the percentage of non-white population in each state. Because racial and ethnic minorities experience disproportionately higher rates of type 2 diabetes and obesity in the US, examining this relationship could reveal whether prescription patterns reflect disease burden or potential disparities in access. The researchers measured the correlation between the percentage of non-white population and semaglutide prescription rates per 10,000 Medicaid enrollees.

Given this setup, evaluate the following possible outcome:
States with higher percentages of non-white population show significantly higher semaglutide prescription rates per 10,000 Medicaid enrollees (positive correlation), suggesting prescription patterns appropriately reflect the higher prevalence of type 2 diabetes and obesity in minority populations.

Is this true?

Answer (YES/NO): NO